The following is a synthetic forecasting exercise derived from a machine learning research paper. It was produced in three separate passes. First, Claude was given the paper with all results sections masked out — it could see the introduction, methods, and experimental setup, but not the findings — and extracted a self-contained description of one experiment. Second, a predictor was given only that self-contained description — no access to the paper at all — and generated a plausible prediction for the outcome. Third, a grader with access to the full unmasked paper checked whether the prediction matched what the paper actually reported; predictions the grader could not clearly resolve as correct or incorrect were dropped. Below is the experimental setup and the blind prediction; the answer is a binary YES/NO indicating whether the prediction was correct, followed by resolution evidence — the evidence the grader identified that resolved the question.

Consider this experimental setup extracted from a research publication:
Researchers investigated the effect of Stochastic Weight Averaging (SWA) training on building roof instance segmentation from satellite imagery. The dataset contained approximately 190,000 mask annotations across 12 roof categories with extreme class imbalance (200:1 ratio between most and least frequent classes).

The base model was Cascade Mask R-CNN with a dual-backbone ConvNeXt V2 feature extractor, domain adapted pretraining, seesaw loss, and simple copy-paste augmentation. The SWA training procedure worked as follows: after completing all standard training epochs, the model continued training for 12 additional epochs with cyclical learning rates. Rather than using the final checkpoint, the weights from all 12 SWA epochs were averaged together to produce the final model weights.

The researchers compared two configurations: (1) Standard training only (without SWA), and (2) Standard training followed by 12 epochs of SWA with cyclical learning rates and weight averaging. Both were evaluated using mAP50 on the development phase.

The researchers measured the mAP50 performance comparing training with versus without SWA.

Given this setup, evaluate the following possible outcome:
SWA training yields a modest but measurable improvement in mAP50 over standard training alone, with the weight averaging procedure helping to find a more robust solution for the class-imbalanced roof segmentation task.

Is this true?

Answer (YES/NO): YES